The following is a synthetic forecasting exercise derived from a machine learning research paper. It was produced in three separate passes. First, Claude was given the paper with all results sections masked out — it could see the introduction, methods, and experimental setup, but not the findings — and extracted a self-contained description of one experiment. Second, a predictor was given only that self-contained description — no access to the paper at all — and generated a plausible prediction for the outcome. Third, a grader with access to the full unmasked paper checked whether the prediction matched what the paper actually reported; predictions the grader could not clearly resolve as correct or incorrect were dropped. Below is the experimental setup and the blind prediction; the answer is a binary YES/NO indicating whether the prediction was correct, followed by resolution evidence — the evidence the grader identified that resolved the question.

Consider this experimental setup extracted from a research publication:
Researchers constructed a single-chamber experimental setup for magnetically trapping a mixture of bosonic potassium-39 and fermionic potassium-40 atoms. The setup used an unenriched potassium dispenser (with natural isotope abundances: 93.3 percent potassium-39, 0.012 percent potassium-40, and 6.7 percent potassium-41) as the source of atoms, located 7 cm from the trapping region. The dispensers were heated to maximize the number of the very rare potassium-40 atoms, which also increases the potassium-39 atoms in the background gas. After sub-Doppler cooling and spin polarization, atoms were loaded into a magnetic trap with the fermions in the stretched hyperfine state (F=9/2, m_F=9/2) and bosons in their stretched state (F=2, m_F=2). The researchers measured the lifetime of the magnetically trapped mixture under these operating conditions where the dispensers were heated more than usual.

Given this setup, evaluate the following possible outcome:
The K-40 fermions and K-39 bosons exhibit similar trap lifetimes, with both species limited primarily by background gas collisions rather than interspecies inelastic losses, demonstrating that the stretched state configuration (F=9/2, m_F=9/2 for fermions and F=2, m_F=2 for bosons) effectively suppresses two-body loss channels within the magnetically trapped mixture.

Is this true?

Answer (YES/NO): NO